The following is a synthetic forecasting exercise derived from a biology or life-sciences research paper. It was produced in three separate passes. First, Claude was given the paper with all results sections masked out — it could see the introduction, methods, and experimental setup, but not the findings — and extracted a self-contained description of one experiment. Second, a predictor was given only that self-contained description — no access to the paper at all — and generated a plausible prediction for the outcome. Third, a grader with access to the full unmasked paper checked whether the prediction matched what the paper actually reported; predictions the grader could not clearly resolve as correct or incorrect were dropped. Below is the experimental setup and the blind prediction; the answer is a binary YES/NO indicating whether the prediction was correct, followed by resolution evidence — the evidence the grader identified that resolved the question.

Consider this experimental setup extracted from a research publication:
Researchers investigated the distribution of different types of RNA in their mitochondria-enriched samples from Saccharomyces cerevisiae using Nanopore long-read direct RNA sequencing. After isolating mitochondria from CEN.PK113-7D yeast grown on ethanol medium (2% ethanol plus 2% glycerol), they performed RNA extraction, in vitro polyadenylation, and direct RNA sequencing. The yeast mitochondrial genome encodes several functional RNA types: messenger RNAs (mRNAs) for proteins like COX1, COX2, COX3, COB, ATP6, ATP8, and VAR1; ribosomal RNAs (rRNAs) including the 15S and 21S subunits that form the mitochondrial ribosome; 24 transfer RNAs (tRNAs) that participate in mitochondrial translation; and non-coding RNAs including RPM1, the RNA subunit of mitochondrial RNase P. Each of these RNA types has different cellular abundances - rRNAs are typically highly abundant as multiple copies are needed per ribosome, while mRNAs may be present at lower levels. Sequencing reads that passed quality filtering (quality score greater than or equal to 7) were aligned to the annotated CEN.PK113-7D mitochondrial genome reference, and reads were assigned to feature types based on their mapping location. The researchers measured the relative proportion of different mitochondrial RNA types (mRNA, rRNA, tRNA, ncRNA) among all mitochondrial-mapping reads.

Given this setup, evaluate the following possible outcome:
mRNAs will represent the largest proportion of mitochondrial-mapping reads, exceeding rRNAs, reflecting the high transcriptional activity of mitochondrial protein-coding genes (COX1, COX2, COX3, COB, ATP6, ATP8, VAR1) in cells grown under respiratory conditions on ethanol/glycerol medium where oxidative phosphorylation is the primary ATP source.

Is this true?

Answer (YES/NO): NO